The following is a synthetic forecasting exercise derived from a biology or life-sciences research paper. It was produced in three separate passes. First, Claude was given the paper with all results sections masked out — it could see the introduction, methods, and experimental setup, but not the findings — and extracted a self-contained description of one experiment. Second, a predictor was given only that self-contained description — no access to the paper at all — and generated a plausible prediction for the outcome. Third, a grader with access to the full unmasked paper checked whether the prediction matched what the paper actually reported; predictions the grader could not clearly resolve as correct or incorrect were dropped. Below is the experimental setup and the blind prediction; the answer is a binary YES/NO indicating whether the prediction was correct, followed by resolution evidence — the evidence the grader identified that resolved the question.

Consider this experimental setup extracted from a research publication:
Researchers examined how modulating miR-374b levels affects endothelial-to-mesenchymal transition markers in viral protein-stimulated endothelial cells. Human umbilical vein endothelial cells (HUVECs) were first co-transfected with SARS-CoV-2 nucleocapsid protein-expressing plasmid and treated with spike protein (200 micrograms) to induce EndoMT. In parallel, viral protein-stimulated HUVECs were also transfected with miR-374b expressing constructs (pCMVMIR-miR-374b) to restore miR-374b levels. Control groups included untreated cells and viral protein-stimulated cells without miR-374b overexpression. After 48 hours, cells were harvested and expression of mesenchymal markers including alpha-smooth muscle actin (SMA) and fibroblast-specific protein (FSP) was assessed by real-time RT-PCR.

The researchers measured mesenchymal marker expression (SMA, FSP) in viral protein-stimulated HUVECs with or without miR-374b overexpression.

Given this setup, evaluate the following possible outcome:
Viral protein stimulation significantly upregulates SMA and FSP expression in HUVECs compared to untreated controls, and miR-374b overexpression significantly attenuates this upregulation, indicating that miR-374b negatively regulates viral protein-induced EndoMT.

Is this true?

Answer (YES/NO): YES